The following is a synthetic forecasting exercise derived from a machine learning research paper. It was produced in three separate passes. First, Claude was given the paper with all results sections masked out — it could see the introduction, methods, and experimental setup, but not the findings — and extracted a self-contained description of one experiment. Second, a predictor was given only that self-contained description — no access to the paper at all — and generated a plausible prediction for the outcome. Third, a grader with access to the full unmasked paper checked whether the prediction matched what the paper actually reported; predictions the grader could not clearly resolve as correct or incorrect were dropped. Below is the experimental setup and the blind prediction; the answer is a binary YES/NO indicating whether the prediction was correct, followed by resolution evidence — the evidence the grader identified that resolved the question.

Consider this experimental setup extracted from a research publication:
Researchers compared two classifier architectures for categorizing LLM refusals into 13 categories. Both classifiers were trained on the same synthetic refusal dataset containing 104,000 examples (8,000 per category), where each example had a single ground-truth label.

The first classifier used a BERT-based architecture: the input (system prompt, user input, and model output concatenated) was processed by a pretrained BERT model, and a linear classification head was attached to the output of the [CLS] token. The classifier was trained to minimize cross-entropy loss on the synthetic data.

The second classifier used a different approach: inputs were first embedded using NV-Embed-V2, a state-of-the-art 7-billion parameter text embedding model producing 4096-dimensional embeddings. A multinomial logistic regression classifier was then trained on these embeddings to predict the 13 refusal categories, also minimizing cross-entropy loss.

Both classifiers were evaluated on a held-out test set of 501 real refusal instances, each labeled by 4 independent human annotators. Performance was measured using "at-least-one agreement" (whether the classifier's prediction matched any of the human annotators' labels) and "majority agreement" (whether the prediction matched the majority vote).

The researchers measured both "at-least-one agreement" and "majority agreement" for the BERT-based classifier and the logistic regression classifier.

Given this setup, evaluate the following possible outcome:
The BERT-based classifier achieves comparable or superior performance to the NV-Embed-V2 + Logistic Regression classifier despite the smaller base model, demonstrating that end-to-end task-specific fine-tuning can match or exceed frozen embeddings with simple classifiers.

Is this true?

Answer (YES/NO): NO